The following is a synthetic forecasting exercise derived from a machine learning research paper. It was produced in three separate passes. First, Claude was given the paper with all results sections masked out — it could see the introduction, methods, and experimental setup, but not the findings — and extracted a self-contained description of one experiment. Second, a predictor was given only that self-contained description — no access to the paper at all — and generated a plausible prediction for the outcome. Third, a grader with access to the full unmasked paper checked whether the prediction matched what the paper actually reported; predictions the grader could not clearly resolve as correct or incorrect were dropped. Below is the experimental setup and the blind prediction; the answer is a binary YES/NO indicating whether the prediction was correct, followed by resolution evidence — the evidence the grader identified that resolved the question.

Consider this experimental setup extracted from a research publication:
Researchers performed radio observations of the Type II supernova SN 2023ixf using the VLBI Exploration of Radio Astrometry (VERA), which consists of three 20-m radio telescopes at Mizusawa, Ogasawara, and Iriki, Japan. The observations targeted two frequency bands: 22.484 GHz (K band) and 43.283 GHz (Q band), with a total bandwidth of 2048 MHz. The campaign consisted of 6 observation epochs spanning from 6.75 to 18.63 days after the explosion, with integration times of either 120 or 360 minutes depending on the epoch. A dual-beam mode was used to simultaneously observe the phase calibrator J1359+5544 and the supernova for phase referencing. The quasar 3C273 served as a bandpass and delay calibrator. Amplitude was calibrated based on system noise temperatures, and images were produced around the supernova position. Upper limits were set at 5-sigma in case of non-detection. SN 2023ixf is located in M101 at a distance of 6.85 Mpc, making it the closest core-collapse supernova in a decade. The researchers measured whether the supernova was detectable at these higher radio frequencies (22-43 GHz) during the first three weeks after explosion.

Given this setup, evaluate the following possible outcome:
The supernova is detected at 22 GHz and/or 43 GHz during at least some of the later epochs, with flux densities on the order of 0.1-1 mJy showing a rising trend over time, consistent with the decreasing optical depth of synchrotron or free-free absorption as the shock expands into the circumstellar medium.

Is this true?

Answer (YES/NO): NO